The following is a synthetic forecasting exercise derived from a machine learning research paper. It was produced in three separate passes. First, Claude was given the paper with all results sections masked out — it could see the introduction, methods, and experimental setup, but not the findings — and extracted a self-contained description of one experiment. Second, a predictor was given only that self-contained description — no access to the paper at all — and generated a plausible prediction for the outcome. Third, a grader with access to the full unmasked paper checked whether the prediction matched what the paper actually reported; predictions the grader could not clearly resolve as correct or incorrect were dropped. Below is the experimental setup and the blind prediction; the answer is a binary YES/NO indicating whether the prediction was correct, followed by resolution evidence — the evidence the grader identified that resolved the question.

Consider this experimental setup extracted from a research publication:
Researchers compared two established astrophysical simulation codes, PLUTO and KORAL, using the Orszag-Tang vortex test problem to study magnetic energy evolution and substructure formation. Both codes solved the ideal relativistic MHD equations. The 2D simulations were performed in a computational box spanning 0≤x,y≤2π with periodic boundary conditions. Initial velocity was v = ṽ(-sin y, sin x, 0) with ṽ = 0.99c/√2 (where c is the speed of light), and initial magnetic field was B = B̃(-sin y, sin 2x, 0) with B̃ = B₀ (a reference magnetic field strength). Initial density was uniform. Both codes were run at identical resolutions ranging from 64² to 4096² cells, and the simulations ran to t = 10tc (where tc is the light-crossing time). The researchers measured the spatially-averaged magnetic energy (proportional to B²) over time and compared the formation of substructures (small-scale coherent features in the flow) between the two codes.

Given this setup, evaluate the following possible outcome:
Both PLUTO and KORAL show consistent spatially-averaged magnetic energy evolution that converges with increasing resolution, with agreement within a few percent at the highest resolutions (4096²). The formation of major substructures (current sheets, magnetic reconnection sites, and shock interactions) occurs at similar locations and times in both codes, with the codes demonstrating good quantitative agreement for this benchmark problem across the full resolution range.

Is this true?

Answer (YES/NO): NO